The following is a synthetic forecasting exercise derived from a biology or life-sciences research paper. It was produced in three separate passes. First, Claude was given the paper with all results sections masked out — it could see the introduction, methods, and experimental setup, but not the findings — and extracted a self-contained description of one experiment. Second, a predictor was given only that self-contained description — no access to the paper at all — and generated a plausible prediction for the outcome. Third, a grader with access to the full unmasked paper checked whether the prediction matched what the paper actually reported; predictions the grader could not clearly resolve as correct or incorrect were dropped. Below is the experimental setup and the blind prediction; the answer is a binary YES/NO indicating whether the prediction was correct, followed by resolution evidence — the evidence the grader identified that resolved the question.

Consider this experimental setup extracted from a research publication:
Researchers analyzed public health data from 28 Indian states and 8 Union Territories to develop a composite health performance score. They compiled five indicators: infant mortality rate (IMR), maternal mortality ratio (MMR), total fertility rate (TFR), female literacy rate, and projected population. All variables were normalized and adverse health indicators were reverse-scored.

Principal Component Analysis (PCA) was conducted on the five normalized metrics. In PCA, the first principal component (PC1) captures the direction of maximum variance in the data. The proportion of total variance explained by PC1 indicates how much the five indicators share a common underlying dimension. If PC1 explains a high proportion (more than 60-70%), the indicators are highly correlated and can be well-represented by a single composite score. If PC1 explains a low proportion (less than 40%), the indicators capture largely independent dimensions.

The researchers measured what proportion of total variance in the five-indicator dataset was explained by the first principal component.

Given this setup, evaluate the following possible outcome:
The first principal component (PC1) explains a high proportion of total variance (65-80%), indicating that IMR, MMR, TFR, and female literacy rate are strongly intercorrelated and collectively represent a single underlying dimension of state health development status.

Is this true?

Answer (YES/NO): YES